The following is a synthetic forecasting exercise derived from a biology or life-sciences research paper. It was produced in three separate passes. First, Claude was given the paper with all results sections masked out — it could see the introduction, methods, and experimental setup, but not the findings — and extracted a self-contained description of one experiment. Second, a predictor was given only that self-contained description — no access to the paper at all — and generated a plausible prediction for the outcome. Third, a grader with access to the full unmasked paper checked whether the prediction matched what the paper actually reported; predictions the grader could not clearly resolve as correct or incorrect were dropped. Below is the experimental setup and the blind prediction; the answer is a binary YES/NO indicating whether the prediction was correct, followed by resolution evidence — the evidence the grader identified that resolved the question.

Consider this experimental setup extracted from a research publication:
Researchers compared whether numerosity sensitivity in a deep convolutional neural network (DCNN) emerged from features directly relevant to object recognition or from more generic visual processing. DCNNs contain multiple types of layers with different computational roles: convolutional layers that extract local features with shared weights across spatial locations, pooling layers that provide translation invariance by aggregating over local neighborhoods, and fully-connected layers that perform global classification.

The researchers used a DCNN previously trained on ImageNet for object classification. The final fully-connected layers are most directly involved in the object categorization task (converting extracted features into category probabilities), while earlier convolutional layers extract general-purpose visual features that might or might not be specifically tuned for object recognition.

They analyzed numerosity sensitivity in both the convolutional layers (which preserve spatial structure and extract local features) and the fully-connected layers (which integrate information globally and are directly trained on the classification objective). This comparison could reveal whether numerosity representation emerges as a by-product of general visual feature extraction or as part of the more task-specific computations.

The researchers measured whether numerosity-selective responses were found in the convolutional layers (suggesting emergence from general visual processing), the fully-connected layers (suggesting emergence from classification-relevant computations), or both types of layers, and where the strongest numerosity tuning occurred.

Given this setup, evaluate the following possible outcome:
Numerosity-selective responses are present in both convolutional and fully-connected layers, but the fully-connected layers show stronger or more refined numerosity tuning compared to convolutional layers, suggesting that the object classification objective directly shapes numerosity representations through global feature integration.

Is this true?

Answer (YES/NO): YES